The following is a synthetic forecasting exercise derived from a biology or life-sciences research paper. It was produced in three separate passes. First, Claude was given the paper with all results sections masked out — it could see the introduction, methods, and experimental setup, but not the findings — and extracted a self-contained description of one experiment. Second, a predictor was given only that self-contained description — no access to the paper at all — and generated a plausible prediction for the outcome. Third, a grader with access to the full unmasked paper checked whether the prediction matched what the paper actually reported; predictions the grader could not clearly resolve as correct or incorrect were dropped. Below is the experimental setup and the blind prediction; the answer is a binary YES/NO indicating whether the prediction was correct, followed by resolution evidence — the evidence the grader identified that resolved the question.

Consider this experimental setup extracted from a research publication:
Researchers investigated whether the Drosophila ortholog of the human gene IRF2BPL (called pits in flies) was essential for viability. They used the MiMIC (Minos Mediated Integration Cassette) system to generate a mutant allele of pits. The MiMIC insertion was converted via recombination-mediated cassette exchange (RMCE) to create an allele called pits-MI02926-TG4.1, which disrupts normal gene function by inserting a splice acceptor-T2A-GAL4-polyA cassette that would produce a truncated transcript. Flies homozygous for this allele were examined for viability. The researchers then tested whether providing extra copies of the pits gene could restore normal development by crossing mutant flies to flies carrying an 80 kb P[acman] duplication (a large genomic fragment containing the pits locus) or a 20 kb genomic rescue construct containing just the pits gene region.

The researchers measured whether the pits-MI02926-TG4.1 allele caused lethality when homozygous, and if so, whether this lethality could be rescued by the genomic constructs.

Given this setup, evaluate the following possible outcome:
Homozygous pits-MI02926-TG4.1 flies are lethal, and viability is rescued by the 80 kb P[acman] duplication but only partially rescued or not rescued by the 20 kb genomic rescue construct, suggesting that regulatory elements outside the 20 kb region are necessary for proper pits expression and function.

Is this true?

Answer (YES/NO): NO